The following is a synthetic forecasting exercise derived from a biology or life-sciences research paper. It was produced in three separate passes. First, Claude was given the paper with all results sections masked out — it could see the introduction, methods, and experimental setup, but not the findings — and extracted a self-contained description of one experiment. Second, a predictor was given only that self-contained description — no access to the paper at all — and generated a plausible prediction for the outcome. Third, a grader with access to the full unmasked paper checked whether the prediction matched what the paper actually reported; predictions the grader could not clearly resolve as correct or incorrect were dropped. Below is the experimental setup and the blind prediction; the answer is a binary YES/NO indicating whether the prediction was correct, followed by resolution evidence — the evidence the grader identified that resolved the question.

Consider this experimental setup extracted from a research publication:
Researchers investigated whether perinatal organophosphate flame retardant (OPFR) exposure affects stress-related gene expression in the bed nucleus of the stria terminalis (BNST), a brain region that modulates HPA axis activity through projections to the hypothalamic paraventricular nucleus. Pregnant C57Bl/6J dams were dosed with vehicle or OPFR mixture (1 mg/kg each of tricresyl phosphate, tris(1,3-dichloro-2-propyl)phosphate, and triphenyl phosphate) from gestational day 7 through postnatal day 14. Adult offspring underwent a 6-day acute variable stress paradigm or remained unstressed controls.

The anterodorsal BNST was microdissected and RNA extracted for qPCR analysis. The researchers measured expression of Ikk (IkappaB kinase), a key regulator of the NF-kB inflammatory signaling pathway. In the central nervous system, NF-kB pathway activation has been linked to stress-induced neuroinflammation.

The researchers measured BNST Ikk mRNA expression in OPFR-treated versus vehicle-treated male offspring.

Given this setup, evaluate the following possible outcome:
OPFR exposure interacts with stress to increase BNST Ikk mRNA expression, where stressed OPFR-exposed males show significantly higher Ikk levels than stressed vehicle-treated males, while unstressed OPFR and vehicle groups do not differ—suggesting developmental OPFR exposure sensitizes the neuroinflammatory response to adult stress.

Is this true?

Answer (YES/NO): NO